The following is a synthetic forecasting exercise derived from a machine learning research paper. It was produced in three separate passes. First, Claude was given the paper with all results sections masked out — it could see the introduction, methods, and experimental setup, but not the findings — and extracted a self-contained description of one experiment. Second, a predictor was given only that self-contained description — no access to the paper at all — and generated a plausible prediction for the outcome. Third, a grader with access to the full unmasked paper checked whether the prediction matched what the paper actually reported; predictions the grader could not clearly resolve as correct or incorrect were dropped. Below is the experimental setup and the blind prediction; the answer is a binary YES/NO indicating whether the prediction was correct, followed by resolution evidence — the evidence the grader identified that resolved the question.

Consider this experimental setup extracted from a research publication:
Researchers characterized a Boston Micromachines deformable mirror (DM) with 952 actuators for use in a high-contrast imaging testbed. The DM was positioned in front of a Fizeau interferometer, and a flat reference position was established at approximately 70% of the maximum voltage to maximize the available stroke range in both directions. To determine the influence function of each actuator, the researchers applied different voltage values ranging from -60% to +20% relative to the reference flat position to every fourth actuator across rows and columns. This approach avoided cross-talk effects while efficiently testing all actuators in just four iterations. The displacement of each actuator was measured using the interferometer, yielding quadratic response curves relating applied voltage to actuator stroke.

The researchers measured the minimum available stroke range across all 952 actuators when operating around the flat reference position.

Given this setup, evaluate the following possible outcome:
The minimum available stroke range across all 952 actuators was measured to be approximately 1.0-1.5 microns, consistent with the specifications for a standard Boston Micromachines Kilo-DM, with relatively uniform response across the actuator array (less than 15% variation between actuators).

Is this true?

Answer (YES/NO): NO